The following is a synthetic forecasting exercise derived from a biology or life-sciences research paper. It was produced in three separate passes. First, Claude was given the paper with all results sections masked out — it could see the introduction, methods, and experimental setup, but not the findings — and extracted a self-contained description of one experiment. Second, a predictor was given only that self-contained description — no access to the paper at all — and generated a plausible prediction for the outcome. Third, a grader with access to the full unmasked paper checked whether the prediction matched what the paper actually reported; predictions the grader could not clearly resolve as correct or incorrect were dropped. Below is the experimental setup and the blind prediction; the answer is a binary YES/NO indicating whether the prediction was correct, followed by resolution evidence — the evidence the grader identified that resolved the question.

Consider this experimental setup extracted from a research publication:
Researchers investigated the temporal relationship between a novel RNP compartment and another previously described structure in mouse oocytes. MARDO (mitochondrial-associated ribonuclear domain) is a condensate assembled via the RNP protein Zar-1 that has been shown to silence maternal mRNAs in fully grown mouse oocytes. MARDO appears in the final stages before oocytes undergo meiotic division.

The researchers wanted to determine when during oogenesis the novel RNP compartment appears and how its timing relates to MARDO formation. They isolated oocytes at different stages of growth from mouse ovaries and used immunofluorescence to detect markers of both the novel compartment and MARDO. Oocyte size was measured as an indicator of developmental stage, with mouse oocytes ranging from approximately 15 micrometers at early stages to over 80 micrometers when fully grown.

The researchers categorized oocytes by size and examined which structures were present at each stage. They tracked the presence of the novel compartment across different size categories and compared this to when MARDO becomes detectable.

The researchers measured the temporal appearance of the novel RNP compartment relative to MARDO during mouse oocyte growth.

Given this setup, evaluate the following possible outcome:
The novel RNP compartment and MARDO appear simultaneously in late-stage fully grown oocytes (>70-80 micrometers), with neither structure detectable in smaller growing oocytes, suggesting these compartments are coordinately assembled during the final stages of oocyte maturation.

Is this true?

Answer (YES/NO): NO